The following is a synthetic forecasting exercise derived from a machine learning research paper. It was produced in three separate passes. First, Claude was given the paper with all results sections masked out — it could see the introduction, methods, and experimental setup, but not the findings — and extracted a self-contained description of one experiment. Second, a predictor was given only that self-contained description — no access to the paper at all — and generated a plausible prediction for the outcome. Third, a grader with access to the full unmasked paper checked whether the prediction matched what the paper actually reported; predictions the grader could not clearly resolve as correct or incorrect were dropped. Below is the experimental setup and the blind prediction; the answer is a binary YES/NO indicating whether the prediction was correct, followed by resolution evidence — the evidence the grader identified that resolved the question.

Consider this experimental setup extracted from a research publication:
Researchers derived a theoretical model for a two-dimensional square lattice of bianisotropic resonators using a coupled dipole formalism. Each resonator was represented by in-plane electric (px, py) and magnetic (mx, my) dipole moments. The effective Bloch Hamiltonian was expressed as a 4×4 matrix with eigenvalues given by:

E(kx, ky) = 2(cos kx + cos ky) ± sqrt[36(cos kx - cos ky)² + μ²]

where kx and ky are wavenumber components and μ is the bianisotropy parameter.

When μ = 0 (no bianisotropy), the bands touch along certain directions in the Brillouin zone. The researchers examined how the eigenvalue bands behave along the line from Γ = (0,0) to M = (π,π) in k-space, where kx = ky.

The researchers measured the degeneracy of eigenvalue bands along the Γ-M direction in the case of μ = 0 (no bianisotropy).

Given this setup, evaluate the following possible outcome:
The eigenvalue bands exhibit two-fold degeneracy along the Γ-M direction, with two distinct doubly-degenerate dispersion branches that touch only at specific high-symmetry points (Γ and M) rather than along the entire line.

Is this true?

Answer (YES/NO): NO